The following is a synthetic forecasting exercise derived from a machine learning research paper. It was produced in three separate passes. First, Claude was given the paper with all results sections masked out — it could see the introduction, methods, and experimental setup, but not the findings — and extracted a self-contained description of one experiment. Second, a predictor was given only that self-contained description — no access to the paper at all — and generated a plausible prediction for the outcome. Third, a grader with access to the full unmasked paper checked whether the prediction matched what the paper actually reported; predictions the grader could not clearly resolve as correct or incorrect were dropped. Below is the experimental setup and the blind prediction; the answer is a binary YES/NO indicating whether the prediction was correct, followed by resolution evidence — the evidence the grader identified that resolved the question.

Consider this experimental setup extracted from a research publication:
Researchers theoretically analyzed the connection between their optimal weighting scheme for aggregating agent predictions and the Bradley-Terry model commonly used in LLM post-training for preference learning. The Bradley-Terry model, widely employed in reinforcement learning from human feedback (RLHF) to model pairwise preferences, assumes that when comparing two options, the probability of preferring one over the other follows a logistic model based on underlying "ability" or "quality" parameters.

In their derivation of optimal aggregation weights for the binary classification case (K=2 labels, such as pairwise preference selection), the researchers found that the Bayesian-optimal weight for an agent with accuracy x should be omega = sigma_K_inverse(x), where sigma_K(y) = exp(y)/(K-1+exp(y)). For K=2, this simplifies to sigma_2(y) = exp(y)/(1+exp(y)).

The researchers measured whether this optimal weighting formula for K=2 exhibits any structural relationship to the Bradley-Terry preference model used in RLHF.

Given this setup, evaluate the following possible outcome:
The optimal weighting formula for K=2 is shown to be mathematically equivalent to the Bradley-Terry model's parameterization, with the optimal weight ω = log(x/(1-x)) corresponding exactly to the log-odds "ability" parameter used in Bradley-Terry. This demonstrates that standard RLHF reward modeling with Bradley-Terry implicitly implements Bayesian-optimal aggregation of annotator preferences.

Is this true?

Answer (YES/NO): NO